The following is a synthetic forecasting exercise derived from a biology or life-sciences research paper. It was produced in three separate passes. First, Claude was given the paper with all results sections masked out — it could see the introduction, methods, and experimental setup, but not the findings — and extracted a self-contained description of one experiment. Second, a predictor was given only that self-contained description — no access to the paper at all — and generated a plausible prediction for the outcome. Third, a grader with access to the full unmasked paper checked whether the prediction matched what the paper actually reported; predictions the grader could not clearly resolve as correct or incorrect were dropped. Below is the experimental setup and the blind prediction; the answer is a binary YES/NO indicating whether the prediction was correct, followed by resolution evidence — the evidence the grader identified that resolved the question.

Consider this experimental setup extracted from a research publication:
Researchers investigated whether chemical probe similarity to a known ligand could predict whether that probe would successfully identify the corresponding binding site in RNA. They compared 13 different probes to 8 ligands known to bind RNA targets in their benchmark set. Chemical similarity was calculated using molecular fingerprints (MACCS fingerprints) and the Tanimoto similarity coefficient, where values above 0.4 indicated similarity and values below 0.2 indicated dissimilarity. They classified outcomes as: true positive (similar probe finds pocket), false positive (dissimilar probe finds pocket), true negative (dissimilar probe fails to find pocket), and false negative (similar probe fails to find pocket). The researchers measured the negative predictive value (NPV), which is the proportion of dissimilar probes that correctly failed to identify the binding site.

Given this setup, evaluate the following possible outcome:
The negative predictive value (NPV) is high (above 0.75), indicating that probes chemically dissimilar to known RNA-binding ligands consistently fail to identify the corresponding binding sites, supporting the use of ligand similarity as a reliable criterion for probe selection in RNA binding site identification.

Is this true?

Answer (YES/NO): YES